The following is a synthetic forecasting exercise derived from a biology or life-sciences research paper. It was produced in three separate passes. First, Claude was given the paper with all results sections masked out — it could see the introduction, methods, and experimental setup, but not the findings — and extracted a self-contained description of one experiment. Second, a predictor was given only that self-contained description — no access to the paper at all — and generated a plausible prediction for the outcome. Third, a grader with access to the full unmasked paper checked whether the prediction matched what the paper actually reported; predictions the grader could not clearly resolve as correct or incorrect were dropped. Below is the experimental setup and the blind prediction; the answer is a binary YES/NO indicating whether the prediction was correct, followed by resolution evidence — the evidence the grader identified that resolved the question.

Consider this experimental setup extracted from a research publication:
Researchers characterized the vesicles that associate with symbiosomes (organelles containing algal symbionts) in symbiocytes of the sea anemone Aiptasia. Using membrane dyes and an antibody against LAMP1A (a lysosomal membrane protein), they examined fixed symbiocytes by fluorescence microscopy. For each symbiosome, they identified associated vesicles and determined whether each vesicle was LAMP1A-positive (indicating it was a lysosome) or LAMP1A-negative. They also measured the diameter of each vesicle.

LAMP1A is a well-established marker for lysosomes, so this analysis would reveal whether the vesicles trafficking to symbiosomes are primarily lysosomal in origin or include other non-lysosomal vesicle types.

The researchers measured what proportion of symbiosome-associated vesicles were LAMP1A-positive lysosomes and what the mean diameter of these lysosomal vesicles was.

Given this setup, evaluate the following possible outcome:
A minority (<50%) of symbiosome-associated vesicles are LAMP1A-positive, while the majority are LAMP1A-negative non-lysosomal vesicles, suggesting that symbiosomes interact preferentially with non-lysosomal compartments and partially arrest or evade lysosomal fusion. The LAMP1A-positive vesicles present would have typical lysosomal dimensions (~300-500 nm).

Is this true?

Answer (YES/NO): NO